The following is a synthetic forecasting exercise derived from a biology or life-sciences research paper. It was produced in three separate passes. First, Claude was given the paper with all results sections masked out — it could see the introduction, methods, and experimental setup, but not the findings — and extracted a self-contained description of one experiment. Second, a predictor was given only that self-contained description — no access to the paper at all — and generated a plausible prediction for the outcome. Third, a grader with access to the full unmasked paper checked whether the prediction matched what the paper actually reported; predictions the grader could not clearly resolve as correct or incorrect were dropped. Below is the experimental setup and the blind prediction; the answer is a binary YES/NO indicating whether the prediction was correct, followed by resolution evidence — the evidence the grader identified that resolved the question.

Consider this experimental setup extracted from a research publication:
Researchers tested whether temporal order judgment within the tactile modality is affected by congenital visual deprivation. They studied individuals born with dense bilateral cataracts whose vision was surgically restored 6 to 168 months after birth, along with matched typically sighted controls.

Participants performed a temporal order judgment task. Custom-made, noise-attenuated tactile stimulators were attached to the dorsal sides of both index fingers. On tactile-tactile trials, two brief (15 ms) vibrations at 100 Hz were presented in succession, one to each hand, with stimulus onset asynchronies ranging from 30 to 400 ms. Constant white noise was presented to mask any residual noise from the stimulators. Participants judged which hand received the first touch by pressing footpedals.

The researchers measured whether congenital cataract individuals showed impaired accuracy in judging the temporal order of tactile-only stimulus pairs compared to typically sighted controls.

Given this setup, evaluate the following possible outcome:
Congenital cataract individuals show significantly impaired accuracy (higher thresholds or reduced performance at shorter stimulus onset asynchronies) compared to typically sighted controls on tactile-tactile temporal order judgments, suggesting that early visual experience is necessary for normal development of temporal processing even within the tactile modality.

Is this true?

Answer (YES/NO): NO